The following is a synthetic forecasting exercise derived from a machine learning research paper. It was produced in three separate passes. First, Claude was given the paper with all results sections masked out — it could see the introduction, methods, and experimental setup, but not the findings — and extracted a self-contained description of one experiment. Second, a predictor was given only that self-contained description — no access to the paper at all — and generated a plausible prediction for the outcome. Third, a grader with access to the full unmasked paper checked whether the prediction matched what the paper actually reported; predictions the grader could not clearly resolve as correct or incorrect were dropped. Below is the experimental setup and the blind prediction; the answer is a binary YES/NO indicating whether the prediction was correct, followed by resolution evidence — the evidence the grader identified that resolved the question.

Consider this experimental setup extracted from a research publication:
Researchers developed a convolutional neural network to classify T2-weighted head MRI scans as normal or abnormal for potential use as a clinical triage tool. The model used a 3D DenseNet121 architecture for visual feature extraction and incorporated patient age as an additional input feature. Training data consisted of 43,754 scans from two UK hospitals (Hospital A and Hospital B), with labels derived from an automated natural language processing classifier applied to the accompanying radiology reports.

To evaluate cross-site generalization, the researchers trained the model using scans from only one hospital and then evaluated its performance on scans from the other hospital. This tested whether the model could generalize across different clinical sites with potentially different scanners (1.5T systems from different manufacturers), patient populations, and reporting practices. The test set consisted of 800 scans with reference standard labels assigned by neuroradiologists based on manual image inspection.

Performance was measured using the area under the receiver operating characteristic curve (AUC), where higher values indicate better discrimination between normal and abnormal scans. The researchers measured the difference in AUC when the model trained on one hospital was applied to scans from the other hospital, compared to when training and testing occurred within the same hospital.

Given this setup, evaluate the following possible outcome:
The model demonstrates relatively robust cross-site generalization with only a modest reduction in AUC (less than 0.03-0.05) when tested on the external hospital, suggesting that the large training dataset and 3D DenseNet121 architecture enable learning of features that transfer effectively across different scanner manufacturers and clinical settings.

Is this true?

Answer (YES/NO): YES